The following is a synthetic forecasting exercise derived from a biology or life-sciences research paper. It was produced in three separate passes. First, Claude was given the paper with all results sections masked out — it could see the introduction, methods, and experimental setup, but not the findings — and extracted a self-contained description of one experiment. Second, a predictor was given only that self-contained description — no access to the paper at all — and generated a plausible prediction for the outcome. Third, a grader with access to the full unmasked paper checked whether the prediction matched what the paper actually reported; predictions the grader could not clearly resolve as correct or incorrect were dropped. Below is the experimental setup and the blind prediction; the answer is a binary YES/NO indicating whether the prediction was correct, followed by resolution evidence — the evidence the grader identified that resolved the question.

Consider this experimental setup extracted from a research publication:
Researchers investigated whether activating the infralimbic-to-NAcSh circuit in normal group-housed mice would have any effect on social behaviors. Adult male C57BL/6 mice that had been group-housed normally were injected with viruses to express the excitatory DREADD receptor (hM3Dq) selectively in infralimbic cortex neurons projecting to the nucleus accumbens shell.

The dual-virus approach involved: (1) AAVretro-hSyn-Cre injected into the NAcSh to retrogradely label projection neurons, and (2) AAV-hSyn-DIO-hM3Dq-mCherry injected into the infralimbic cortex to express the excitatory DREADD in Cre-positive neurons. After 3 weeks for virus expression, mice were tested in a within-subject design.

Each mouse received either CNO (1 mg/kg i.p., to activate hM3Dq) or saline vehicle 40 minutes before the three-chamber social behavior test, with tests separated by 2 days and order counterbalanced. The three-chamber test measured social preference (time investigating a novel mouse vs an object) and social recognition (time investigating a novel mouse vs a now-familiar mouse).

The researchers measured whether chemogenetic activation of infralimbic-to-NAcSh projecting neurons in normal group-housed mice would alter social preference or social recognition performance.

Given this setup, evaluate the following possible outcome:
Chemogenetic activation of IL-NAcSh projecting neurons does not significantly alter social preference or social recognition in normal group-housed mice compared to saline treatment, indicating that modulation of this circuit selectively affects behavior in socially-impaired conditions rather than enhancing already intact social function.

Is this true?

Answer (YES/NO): YES